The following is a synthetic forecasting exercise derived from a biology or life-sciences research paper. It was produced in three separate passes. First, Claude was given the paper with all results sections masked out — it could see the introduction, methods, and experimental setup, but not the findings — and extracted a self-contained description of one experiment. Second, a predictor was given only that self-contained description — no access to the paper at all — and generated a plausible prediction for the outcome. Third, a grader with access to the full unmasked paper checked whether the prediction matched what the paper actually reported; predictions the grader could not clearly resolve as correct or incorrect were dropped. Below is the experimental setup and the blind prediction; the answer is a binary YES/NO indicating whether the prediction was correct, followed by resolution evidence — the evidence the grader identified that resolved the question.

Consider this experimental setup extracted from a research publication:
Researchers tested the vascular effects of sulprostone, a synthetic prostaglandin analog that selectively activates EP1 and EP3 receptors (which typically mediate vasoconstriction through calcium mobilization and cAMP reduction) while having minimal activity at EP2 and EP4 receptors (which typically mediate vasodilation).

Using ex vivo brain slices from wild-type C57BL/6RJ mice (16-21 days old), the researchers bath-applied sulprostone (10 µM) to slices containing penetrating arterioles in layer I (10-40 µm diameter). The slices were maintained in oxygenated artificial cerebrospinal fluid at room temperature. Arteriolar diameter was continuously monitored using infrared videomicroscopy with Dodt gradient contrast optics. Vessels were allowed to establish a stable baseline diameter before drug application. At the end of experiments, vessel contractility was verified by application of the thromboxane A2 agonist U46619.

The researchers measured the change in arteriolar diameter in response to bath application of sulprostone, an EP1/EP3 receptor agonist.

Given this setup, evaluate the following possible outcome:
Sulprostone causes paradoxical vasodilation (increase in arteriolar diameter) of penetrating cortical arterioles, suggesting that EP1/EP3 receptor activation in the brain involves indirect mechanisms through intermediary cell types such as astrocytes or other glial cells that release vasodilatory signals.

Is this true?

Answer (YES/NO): NO